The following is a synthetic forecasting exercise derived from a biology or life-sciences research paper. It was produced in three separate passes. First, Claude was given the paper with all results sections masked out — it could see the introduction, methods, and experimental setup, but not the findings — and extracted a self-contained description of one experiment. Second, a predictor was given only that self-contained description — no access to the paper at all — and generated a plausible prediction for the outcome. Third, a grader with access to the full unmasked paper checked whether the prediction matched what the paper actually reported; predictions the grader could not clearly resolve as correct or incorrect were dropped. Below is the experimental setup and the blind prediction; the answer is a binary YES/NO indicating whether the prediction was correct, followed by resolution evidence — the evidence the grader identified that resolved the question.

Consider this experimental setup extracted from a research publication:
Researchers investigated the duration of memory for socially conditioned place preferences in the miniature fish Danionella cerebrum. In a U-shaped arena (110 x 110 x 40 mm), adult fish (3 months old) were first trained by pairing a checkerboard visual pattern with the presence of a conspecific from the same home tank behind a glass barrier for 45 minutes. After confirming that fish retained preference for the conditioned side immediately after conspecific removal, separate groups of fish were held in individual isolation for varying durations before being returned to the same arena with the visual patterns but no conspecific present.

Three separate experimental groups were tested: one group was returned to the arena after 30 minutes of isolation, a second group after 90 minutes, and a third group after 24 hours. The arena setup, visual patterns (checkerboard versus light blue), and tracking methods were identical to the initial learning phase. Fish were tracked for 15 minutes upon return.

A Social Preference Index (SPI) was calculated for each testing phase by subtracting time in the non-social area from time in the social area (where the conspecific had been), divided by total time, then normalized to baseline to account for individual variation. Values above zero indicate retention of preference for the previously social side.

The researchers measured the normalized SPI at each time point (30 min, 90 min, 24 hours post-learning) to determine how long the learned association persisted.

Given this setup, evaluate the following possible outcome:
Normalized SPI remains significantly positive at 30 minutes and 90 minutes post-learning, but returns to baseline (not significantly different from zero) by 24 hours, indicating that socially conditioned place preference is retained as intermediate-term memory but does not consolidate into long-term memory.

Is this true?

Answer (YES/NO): NO